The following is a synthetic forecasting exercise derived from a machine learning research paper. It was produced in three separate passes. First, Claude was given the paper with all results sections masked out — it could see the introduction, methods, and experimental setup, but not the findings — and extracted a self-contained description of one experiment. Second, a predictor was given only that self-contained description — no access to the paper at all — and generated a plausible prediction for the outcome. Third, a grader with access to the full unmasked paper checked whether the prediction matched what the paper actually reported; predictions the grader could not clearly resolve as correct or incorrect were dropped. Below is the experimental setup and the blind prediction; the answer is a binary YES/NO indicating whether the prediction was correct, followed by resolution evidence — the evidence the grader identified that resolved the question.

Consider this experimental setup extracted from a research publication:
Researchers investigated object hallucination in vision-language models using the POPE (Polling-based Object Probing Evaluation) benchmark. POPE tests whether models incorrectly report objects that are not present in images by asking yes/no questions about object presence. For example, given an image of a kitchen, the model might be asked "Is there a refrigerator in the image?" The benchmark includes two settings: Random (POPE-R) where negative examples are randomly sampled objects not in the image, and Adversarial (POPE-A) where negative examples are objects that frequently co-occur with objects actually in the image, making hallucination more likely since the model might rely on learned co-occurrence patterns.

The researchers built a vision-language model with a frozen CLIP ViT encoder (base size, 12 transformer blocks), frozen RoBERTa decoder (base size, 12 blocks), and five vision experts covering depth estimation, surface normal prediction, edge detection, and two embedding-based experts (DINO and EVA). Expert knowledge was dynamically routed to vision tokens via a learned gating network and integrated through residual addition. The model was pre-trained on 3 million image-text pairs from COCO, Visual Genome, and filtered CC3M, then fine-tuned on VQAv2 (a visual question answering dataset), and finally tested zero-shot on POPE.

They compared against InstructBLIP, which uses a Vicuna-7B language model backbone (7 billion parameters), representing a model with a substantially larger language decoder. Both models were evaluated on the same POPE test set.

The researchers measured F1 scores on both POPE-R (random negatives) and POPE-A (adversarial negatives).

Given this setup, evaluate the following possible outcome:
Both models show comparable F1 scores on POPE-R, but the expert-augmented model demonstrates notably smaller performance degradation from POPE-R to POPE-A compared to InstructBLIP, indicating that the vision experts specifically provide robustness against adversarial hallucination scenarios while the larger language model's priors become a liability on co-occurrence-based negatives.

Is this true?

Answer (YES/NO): YES